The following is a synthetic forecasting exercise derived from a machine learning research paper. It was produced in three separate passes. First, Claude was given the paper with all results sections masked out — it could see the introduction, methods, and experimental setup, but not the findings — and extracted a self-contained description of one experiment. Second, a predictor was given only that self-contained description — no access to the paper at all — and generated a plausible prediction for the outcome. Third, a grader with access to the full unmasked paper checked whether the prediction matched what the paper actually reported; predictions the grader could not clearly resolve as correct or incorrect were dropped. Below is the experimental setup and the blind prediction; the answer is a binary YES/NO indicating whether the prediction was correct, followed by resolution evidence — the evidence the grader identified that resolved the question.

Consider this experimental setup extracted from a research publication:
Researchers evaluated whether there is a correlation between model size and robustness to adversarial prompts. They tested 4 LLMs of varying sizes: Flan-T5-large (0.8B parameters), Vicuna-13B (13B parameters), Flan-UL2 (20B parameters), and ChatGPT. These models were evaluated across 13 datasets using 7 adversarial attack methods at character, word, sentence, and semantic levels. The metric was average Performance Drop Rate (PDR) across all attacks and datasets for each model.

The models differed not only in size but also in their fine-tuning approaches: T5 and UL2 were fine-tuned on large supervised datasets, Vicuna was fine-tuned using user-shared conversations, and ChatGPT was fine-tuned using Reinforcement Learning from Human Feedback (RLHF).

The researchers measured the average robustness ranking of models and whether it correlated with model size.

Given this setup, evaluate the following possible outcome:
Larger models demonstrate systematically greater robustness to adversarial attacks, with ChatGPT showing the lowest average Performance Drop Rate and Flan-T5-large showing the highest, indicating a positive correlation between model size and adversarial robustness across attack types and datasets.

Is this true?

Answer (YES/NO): NO